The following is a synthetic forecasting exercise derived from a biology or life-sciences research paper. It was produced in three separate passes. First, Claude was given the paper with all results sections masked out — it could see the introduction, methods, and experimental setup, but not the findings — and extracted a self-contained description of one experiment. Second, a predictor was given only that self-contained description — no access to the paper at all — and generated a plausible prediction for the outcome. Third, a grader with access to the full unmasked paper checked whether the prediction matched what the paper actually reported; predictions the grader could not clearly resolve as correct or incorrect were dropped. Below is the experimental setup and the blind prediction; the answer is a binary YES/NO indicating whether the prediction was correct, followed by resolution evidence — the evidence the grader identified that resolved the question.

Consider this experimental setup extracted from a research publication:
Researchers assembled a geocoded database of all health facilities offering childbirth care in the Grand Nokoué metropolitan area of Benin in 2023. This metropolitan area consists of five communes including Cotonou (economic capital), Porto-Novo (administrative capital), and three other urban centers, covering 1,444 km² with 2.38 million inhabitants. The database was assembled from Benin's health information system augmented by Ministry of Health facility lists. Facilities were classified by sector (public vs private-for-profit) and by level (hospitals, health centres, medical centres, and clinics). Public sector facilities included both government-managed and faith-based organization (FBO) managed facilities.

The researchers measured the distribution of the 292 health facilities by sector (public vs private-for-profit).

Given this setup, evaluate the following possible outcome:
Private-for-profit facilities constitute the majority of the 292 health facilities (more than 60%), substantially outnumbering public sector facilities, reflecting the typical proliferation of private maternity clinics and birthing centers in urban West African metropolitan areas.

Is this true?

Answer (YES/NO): YES